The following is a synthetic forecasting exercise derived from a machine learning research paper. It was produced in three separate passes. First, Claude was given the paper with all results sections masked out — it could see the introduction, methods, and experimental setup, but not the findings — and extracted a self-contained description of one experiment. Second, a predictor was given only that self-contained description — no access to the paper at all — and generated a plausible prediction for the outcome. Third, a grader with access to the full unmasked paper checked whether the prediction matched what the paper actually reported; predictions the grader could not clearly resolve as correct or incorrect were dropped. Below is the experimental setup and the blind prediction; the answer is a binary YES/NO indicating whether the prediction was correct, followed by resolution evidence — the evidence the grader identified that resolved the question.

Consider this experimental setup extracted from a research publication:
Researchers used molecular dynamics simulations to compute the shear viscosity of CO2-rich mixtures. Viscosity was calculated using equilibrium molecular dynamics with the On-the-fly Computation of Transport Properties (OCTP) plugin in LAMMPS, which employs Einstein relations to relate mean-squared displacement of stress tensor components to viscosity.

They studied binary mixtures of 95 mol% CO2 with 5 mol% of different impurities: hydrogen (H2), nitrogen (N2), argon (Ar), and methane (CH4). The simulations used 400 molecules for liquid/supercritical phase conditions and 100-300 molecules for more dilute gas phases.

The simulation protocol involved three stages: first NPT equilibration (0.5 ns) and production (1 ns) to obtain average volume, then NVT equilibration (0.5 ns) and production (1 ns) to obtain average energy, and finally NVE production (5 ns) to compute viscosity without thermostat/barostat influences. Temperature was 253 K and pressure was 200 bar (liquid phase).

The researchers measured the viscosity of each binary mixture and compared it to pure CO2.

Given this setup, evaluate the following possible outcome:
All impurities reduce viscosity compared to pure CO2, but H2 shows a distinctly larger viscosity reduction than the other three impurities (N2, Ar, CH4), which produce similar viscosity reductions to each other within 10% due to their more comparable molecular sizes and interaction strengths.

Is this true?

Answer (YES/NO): NO